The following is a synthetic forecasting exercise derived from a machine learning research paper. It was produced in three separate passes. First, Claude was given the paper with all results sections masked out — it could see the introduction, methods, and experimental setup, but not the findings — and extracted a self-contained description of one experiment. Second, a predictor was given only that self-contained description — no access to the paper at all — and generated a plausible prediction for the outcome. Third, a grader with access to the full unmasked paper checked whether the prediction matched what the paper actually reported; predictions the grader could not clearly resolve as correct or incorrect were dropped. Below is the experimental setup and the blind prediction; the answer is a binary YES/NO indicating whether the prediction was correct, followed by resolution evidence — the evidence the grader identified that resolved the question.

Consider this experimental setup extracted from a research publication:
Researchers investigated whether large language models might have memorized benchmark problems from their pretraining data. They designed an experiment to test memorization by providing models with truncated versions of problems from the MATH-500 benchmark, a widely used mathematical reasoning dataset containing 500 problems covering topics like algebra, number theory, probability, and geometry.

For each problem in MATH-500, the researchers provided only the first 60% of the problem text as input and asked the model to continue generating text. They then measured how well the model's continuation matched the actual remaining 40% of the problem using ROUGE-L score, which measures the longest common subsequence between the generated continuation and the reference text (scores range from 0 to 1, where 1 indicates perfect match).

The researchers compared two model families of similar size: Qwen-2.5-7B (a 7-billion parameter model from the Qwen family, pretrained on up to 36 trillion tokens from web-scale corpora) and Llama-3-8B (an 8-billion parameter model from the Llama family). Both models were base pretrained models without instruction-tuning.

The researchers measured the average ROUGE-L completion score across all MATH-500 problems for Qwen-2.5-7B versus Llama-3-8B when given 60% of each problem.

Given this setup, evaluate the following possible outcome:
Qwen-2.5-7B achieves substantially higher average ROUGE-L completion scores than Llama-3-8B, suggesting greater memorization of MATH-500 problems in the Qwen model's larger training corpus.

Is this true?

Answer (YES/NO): YES